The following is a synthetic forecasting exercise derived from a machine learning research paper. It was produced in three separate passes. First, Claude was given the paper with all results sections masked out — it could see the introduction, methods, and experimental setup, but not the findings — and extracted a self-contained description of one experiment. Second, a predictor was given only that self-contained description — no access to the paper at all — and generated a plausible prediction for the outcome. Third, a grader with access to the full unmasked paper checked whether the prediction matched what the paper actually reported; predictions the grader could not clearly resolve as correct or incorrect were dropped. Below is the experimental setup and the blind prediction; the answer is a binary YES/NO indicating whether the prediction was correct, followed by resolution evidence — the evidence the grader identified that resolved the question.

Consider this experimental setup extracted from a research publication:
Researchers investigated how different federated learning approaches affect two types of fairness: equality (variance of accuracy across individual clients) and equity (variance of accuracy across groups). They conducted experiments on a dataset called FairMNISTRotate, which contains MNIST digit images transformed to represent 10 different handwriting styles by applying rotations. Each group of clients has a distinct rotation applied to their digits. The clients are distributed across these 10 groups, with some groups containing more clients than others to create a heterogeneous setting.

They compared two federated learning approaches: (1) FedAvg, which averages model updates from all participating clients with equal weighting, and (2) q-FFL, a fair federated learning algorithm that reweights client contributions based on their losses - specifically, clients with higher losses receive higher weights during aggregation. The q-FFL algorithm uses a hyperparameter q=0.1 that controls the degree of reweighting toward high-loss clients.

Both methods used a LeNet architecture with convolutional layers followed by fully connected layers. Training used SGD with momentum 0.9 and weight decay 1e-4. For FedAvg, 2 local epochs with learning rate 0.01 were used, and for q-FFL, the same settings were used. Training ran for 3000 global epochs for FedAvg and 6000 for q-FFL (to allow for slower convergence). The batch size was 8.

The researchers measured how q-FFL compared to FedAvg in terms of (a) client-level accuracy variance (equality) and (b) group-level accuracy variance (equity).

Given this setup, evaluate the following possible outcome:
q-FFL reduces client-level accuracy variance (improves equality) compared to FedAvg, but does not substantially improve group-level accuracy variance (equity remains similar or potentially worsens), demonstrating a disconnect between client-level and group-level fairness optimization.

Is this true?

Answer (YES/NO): YES